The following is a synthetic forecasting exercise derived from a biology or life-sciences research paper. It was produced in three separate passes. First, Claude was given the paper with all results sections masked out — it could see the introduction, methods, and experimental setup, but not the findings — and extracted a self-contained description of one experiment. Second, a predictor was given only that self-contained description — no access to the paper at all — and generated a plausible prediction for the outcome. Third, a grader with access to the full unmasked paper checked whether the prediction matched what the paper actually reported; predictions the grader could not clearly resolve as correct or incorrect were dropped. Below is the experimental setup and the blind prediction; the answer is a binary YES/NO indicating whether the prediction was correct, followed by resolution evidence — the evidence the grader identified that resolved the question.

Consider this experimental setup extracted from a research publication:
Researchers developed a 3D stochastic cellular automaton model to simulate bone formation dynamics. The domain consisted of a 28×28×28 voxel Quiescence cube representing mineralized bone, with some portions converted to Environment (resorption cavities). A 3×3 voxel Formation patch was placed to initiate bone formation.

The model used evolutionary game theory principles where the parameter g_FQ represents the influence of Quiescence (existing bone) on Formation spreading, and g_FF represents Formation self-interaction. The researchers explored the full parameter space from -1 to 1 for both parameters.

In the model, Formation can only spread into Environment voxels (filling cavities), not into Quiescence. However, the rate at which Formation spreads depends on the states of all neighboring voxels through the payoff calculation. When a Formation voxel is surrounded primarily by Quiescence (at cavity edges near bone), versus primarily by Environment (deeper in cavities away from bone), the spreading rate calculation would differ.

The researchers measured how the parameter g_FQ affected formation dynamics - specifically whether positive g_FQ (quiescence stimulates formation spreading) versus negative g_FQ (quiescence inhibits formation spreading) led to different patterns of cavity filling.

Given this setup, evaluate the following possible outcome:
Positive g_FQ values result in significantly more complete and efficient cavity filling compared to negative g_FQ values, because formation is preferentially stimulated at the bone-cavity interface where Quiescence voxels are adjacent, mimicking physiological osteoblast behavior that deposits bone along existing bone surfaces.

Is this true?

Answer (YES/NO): YES